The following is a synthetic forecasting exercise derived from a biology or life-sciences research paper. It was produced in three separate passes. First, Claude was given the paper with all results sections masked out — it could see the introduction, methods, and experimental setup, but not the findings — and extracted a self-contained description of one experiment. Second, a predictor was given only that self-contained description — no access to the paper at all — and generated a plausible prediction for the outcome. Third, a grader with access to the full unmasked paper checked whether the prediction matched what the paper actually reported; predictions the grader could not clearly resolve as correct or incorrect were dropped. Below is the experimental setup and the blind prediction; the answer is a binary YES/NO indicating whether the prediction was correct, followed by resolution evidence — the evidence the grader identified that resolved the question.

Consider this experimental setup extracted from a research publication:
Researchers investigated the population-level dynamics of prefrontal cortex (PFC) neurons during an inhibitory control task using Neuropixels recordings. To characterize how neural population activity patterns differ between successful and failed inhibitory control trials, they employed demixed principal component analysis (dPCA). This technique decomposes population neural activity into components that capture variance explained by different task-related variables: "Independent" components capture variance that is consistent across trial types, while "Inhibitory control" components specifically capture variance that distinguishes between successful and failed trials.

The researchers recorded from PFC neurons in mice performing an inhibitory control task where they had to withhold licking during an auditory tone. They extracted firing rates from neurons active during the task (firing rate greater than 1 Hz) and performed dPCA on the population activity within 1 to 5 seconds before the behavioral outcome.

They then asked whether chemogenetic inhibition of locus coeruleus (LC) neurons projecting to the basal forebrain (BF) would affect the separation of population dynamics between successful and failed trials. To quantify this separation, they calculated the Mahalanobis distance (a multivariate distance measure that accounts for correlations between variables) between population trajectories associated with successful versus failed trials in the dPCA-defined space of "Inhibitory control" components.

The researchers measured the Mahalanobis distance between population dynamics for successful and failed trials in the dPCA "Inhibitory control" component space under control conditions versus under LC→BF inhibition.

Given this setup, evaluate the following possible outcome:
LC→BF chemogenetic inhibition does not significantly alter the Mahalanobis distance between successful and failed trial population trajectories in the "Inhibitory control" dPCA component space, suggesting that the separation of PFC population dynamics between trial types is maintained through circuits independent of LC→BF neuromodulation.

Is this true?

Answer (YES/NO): NO